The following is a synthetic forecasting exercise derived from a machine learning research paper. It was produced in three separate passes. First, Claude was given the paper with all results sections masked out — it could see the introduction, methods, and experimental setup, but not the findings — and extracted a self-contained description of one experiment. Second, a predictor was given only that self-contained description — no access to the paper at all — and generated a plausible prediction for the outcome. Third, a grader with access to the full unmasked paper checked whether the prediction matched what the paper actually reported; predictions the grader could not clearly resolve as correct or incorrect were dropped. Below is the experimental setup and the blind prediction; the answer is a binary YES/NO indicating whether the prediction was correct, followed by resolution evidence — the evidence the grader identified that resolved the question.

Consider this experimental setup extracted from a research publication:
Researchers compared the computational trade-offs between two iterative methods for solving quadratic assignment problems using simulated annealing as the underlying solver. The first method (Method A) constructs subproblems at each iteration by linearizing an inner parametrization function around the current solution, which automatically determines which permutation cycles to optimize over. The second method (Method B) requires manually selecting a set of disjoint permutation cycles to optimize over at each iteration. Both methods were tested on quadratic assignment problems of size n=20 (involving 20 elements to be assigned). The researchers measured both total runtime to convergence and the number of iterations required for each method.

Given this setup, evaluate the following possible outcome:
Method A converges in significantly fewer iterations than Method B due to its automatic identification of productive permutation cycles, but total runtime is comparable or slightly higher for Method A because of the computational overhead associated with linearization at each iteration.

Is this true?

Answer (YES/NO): NO